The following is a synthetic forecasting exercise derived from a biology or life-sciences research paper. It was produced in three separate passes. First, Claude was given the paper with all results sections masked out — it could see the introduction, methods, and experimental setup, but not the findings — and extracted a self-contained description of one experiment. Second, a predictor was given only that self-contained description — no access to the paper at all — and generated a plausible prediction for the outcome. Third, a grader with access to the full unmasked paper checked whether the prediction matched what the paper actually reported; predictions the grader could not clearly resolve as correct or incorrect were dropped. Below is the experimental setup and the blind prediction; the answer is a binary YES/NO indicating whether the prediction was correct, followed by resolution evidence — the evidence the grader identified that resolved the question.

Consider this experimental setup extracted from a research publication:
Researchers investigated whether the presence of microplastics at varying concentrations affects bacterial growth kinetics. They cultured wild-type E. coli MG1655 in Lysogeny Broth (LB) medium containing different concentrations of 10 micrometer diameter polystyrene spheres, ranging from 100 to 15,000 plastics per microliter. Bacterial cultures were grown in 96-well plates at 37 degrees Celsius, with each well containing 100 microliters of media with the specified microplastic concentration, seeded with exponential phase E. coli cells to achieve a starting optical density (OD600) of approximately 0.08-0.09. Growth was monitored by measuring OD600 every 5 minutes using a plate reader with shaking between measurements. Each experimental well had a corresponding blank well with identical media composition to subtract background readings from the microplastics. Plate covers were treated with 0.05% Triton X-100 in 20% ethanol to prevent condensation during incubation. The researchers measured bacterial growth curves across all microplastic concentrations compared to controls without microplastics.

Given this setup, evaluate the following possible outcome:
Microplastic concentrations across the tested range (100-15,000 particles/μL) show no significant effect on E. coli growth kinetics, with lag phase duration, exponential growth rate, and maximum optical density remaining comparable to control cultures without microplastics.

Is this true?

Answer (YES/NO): NO